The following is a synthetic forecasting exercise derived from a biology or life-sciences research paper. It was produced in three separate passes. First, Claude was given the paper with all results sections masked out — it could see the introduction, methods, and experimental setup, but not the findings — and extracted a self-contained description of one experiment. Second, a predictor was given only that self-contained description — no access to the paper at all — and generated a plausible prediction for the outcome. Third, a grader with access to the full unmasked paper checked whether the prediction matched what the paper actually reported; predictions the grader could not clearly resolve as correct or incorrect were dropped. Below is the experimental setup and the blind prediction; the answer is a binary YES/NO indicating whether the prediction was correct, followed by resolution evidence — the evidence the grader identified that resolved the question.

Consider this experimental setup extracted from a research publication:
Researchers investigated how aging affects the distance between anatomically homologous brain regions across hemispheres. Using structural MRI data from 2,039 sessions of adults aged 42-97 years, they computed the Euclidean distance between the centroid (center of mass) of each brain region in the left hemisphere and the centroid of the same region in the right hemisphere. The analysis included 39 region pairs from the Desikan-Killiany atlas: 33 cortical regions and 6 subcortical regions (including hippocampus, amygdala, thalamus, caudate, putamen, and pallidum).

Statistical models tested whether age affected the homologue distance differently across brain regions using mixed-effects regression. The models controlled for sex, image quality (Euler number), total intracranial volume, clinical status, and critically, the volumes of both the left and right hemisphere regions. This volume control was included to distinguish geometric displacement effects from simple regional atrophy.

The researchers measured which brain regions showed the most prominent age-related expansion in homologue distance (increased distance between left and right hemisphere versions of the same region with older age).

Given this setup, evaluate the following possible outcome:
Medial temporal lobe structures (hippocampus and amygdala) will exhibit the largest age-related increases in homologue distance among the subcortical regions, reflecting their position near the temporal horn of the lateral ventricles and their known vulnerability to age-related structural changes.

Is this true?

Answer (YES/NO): NO